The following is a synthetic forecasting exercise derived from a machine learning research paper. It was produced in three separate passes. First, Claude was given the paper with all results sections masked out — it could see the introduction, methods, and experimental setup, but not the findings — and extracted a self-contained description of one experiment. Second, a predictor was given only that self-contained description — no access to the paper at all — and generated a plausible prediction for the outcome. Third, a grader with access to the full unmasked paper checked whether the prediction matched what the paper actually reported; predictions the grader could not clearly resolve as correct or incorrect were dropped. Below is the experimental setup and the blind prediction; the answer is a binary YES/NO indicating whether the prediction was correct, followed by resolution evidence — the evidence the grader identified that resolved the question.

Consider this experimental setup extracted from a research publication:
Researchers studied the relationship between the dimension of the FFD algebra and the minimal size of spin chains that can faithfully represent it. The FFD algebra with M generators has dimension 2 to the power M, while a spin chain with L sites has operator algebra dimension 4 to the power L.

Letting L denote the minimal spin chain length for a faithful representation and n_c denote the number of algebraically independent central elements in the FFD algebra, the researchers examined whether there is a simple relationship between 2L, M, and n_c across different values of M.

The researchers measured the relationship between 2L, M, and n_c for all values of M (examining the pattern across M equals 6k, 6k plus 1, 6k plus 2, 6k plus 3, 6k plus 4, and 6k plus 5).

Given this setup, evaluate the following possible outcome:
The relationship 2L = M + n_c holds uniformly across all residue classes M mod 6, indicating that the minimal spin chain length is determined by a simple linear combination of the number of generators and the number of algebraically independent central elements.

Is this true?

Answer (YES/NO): YES